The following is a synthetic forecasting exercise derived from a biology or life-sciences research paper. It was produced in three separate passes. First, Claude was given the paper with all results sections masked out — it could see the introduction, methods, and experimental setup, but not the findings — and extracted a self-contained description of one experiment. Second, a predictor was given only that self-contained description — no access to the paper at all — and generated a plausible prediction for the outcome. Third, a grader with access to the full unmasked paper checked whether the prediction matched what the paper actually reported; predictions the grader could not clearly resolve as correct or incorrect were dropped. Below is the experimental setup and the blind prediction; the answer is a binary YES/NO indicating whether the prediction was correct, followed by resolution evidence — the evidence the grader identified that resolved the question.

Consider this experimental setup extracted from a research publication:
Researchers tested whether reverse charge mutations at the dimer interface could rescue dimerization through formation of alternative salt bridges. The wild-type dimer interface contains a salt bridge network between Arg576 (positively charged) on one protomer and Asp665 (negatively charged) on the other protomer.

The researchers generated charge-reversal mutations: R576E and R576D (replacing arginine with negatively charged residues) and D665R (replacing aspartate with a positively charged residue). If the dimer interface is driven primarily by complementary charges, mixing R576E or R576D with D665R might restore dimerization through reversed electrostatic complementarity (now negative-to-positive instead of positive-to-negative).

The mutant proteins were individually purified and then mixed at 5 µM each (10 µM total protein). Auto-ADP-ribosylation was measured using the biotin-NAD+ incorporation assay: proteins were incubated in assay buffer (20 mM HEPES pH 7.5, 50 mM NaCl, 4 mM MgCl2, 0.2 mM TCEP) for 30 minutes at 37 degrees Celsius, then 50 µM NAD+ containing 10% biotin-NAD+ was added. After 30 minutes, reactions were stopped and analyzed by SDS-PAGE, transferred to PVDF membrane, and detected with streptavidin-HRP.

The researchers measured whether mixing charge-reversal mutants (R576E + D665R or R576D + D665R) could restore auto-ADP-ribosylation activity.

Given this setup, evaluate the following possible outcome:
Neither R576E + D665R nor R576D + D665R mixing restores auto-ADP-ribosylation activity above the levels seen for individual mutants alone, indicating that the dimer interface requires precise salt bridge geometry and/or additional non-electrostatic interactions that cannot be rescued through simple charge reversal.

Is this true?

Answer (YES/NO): YES